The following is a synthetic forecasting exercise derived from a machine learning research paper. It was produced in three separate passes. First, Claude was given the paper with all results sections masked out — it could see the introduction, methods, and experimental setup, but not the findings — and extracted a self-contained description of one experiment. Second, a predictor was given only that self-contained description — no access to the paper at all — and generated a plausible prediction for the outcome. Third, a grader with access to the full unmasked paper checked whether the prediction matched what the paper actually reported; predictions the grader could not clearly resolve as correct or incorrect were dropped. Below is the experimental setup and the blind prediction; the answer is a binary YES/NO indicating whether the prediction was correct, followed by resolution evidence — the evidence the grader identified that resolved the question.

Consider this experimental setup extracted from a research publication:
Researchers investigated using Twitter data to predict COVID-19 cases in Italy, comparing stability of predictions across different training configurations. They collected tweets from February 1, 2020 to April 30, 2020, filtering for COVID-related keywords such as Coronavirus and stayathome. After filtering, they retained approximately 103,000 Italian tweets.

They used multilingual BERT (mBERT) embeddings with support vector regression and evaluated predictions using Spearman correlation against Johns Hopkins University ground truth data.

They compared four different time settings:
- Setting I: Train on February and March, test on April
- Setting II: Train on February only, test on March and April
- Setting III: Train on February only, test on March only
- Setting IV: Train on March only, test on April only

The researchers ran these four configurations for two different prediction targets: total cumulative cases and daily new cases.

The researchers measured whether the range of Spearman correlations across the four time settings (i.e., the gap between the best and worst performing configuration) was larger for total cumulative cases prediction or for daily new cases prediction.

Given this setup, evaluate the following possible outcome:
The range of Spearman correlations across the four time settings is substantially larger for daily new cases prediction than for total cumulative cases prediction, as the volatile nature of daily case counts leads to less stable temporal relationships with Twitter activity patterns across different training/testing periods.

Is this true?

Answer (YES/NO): YES